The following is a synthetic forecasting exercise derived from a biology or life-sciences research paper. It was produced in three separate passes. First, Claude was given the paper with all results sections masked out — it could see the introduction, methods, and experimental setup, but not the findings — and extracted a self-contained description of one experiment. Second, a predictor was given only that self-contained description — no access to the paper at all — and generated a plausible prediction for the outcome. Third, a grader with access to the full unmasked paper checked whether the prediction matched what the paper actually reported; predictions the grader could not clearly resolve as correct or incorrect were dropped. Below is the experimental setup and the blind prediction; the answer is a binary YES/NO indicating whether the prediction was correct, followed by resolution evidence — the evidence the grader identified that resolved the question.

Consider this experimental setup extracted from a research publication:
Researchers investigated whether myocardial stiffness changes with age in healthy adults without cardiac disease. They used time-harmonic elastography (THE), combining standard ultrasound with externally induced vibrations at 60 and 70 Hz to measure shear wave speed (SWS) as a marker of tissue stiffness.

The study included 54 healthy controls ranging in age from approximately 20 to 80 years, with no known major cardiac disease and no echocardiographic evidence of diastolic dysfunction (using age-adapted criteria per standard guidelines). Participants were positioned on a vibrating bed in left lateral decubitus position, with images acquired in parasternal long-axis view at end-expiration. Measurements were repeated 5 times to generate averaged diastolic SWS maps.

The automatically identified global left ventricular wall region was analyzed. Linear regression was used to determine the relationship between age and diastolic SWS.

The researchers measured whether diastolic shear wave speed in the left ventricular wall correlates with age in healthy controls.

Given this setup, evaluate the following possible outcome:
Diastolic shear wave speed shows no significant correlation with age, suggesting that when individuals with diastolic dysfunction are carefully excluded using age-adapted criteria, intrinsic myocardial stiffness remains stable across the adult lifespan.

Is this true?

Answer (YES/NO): NO